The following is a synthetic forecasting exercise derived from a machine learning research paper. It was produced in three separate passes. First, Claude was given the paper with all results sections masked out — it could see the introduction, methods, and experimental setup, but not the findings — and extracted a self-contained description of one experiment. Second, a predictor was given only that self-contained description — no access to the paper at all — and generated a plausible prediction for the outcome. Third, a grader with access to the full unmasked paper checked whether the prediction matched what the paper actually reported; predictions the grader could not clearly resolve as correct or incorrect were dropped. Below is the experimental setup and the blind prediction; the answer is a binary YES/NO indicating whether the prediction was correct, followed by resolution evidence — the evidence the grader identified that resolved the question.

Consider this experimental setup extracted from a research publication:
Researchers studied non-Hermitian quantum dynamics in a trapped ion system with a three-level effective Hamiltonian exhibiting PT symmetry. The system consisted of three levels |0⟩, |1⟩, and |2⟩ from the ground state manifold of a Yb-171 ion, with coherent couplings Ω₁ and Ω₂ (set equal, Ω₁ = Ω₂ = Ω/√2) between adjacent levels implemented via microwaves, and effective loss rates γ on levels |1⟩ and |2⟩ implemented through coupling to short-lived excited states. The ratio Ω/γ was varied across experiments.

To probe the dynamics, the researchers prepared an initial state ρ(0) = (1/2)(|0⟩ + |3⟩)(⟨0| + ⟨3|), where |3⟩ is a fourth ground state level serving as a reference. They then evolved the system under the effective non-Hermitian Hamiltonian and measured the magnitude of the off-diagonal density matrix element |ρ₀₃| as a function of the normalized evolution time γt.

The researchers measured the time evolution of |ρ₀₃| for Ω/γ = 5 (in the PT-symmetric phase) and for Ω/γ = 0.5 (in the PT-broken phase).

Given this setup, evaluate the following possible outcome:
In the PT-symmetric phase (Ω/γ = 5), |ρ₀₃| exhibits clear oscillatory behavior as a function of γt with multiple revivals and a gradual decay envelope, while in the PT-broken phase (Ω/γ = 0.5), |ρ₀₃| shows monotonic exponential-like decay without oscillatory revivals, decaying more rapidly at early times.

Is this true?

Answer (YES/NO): NO